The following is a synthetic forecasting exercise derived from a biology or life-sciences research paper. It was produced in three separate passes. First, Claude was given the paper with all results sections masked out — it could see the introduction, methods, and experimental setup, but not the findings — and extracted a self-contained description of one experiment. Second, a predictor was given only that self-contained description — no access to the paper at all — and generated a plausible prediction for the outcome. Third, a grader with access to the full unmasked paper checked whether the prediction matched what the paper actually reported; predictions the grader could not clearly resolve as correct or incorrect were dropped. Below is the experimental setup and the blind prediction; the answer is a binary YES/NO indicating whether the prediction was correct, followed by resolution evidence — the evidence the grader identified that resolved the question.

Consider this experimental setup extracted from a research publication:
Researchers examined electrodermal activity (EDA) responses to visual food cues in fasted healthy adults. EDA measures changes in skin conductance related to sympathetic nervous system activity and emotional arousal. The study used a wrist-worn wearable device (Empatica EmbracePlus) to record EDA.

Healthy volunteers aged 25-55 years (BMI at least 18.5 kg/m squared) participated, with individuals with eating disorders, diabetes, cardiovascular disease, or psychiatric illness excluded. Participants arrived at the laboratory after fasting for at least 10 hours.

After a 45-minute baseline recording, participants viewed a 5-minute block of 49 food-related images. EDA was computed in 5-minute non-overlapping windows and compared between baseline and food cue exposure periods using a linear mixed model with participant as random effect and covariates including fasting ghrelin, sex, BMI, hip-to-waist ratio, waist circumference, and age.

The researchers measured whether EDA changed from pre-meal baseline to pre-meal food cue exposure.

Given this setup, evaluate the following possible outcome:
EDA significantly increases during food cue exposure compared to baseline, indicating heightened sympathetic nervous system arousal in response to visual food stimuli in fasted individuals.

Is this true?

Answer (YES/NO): NO